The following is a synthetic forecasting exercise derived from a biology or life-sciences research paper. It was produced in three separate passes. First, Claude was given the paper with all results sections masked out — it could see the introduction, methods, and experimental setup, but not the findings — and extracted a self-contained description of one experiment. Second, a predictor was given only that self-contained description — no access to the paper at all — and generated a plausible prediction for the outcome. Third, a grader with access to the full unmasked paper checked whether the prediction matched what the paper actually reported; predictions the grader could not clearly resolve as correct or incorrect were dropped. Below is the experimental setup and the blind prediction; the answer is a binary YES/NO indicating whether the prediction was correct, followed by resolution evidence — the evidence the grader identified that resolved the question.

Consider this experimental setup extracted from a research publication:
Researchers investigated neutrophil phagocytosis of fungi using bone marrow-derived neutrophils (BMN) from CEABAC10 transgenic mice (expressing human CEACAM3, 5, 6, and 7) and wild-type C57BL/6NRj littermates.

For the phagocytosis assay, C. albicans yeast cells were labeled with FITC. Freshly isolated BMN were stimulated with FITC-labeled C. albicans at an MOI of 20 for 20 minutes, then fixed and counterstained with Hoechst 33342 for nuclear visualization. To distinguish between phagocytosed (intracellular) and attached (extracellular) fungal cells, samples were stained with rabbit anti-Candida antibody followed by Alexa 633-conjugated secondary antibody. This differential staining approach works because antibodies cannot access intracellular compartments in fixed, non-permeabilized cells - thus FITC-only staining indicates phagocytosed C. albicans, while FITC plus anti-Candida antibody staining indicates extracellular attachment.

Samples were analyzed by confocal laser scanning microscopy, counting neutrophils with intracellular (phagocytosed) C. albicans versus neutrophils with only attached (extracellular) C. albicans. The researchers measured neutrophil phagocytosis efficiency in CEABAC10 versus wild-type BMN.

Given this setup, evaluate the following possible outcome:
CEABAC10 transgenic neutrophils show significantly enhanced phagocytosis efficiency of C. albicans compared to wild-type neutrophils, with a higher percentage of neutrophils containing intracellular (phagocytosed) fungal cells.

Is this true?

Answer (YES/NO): NO